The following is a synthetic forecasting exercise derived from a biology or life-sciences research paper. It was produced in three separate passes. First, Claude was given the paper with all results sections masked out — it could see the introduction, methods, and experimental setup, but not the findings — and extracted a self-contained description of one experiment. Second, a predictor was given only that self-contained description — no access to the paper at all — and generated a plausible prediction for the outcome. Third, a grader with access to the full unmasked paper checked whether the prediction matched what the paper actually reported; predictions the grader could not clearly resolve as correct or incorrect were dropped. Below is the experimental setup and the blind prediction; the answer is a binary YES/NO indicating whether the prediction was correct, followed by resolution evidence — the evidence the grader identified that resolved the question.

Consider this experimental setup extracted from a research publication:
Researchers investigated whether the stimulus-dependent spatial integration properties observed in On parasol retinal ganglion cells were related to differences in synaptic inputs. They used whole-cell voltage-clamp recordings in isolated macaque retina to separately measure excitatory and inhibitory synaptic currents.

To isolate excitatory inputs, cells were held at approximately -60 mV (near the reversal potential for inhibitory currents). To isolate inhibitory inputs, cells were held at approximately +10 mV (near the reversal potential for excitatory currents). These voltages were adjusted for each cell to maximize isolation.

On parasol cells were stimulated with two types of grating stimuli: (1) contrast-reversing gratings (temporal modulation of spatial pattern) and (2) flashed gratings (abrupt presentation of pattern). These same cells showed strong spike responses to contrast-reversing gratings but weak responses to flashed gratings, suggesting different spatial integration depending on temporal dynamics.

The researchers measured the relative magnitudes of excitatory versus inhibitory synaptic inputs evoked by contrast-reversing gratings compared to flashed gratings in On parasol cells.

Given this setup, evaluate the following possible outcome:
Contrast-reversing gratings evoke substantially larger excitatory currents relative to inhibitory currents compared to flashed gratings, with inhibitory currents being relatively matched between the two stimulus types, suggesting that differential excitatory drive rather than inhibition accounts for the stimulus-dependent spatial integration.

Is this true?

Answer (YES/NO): NO